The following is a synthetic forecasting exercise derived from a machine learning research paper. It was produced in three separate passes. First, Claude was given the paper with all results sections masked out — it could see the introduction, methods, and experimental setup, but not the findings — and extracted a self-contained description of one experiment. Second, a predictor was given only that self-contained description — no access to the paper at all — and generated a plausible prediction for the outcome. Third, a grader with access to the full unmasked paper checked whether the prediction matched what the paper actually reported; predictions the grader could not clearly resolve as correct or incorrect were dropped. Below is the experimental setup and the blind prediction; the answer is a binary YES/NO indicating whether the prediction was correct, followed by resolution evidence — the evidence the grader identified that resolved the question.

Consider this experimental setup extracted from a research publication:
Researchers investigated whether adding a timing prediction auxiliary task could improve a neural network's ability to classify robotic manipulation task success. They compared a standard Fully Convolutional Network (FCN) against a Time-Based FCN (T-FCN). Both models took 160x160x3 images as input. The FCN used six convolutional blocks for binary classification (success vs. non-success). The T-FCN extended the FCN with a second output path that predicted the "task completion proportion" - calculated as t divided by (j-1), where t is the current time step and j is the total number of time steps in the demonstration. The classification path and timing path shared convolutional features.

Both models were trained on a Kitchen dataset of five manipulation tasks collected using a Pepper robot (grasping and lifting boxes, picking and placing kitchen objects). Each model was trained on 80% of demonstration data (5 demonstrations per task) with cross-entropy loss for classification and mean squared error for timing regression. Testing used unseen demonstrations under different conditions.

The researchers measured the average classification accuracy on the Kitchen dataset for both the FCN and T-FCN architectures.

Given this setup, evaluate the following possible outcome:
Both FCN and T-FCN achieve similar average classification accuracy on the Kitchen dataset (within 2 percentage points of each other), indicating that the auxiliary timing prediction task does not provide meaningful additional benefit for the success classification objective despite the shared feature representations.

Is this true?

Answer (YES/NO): NO